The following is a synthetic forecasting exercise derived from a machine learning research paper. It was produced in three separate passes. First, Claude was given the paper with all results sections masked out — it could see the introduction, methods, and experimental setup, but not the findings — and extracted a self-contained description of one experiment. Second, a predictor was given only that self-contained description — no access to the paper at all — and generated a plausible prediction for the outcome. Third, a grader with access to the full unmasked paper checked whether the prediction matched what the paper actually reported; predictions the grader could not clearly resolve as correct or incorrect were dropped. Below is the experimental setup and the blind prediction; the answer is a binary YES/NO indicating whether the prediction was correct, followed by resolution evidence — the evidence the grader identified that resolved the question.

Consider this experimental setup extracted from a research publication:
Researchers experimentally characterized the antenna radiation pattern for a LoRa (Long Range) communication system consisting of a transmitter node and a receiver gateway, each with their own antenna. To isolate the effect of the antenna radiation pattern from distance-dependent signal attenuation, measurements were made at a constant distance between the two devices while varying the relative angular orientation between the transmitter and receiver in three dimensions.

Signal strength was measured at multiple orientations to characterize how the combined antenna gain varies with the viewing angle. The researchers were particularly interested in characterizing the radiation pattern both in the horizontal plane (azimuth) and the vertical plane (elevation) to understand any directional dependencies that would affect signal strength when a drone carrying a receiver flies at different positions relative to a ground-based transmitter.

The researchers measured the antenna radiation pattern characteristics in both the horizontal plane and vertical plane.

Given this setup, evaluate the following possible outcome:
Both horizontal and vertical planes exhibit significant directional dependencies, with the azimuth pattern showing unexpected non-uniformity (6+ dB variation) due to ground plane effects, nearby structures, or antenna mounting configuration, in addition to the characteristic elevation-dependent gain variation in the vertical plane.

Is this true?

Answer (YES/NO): NO